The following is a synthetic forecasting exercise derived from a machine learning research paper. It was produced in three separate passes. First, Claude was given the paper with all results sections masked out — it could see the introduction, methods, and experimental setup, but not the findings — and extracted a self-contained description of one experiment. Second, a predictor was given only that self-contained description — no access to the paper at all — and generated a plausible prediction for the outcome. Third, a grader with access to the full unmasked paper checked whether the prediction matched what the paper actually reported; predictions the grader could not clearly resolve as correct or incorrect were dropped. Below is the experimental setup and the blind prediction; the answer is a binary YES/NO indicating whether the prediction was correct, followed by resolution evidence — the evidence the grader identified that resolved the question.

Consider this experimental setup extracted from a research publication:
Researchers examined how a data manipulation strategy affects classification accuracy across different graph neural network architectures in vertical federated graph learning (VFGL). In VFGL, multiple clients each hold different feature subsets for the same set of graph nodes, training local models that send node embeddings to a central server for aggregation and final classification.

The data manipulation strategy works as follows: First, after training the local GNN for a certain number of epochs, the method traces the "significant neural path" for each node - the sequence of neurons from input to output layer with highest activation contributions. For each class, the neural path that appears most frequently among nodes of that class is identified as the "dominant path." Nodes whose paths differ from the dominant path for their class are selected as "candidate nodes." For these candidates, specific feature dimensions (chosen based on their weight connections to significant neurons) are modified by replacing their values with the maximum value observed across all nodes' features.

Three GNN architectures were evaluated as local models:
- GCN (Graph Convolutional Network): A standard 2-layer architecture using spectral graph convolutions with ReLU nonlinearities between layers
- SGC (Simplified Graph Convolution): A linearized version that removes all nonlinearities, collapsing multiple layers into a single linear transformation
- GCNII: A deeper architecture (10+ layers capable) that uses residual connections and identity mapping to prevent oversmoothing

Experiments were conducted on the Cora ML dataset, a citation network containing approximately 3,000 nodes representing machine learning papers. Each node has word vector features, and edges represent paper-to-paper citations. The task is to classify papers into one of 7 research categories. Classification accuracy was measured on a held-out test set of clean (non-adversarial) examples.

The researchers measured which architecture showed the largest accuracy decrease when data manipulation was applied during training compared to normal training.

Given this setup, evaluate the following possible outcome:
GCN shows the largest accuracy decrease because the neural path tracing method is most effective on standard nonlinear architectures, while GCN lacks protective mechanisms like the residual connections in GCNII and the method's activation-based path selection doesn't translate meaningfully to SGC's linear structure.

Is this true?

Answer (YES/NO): YES